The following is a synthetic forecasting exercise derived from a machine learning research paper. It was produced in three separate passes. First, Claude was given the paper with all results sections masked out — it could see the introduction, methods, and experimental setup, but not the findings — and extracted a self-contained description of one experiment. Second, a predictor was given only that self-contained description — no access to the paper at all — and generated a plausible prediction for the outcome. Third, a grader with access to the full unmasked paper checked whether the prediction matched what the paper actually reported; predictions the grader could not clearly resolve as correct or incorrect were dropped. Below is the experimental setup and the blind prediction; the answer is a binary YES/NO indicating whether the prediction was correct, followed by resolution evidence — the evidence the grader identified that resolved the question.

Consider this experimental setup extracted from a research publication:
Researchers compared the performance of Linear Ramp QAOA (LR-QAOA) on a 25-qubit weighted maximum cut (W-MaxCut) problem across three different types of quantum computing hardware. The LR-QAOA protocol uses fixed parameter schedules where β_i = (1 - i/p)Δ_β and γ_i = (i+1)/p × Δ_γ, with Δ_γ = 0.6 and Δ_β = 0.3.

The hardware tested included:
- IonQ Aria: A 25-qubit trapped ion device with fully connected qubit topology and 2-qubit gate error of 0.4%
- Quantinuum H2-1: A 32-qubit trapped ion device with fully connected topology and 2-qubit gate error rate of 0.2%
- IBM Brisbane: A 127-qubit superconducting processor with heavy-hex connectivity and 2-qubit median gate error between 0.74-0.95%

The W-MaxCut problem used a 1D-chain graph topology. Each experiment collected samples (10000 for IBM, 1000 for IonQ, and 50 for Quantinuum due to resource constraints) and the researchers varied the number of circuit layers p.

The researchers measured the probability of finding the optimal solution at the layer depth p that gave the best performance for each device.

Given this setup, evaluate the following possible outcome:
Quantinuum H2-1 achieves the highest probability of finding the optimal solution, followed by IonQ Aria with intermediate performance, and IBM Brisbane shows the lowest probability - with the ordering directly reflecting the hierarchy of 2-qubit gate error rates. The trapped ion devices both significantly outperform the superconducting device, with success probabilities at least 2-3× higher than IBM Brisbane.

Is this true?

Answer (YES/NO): YES